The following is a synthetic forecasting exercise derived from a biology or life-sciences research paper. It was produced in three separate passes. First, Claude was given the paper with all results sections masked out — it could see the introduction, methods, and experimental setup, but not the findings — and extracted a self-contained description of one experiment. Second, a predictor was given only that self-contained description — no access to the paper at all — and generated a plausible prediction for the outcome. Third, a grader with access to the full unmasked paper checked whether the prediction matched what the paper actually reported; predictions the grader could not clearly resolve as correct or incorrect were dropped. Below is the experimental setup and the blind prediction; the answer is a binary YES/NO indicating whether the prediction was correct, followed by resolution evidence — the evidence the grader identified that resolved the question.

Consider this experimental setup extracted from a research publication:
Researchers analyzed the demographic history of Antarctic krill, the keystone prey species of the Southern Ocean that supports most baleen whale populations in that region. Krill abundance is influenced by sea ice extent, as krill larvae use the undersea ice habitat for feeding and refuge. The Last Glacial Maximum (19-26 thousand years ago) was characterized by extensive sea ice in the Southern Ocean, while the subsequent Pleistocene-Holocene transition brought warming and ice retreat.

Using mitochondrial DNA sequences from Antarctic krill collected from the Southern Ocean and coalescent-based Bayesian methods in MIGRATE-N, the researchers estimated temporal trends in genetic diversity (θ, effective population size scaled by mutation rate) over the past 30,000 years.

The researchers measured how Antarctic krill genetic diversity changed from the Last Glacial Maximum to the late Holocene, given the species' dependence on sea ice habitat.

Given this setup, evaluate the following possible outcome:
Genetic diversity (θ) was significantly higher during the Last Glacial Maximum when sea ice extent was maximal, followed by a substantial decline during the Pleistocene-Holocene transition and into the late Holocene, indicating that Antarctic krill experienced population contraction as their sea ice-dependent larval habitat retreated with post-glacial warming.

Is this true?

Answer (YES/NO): NO